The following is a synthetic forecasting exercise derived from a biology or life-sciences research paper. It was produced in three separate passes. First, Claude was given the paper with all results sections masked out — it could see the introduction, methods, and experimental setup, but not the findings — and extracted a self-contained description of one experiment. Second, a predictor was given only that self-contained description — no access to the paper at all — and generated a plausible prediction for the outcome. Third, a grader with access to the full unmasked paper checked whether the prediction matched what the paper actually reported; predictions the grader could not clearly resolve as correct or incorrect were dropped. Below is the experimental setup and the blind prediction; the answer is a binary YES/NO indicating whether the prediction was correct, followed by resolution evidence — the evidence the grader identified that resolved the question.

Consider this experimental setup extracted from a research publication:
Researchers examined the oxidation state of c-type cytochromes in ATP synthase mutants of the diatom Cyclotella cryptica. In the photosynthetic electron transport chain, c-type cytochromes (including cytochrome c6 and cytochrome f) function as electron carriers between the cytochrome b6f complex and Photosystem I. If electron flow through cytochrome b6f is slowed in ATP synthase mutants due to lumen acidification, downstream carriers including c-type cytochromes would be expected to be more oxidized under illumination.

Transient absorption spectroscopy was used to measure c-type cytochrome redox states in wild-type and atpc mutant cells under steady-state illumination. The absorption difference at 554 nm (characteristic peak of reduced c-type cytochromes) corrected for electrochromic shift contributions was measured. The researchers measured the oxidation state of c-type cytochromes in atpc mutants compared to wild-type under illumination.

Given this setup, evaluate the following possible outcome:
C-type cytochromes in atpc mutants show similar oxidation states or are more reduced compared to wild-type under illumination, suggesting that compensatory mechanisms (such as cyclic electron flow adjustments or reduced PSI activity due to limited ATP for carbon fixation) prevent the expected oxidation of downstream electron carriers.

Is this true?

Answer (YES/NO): NO